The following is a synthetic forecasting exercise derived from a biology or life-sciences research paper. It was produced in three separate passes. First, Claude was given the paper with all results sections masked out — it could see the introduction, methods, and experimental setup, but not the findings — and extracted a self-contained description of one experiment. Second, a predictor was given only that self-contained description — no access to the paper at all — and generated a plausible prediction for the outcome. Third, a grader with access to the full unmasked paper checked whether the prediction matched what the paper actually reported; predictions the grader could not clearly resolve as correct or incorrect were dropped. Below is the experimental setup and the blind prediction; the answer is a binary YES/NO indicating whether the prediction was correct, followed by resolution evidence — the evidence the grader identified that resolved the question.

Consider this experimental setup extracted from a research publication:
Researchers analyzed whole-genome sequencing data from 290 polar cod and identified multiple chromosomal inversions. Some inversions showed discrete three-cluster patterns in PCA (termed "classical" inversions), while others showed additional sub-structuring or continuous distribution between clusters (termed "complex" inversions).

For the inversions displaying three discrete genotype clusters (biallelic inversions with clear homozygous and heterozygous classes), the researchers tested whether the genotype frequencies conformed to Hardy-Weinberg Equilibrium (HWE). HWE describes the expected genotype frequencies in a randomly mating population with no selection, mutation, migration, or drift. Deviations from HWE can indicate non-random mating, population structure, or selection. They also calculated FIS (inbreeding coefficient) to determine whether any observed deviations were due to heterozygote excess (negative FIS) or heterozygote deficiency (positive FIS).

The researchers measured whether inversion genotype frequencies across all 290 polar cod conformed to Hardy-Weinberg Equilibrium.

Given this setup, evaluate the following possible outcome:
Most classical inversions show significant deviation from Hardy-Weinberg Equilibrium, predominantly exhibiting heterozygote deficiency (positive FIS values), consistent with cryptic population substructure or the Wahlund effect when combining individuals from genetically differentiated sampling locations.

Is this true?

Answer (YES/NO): NO